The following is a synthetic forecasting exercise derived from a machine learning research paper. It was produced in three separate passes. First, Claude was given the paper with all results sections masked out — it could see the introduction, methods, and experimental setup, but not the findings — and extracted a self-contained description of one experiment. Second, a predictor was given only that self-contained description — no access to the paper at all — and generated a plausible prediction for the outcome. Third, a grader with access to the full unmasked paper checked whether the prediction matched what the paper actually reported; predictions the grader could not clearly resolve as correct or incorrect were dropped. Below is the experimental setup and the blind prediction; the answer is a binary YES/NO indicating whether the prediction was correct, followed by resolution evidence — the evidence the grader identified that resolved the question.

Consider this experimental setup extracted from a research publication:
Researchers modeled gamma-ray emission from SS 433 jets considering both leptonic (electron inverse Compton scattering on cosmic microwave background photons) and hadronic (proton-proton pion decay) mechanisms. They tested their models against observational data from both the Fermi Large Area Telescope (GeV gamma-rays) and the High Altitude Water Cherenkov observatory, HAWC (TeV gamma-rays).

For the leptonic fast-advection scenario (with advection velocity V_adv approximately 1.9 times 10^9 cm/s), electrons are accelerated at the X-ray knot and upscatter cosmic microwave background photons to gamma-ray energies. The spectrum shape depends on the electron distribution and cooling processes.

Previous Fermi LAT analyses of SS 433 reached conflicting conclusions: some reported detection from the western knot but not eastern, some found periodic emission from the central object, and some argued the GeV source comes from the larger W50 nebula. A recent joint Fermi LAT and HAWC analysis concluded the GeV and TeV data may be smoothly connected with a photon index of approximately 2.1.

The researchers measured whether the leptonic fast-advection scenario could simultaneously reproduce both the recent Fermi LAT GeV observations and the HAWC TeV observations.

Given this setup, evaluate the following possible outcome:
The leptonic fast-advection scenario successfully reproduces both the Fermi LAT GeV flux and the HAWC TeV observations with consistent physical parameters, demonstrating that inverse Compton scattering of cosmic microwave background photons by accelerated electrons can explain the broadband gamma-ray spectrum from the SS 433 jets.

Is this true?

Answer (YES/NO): NO